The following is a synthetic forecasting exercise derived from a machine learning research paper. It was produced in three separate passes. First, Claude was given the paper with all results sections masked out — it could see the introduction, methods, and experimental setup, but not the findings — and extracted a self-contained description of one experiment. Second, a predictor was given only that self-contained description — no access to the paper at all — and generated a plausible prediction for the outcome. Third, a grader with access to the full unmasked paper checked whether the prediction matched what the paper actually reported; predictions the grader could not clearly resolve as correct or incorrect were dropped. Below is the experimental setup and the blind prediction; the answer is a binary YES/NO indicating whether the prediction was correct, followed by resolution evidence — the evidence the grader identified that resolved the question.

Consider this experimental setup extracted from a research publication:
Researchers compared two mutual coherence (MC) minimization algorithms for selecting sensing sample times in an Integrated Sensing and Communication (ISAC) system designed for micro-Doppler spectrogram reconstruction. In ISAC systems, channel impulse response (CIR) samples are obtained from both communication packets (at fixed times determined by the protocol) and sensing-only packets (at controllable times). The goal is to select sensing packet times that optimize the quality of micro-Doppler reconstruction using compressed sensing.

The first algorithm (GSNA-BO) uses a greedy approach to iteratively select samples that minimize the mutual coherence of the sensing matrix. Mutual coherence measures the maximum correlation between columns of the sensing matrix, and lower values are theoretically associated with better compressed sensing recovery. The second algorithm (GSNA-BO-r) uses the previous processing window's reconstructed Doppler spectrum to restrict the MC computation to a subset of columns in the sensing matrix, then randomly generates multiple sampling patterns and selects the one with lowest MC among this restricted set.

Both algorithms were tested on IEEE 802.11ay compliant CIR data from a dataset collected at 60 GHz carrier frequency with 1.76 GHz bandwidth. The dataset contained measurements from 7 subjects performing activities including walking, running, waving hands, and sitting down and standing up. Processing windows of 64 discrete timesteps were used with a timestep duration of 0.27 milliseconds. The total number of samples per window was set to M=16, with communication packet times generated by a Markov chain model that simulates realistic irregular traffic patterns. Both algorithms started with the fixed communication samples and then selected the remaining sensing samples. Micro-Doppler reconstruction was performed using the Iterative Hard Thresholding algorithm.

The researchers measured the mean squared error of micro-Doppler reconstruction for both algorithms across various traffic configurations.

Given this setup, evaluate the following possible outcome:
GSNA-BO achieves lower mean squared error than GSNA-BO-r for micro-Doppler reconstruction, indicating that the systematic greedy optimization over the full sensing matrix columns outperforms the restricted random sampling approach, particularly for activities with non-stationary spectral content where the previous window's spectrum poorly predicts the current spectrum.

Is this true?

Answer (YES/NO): YES